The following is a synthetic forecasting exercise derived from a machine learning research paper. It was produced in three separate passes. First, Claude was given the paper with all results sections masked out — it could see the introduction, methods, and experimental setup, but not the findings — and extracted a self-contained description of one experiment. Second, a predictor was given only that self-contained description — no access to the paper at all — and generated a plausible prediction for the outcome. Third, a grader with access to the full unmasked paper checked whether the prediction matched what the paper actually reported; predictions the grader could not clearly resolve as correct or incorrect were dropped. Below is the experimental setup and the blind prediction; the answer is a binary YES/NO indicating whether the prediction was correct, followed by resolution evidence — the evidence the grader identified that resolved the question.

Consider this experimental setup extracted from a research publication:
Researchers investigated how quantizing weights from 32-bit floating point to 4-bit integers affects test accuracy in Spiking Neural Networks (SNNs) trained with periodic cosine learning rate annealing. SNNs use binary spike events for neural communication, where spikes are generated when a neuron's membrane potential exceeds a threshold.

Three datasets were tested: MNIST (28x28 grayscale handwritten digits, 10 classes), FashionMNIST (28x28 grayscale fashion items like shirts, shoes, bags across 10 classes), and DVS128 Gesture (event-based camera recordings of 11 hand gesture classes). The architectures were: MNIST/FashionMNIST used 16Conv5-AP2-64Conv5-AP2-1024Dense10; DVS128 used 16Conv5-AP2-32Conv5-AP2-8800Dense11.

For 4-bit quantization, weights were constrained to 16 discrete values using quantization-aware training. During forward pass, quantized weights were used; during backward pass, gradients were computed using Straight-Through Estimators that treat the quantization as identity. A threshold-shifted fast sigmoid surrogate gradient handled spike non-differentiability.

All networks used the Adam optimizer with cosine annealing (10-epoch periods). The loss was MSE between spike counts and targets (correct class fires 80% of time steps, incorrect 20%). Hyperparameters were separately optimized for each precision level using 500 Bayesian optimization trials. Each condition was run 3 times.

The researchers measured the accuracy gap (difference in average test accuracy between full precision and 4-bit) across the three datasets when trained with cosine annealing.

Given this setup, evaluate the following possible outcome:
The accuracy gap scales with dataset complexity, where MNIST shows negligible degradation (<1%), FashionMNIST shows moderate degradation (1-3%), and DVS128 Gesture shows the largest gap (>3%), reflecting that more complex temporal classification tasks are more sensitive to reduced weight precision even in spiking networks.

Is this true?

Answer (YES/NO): NO